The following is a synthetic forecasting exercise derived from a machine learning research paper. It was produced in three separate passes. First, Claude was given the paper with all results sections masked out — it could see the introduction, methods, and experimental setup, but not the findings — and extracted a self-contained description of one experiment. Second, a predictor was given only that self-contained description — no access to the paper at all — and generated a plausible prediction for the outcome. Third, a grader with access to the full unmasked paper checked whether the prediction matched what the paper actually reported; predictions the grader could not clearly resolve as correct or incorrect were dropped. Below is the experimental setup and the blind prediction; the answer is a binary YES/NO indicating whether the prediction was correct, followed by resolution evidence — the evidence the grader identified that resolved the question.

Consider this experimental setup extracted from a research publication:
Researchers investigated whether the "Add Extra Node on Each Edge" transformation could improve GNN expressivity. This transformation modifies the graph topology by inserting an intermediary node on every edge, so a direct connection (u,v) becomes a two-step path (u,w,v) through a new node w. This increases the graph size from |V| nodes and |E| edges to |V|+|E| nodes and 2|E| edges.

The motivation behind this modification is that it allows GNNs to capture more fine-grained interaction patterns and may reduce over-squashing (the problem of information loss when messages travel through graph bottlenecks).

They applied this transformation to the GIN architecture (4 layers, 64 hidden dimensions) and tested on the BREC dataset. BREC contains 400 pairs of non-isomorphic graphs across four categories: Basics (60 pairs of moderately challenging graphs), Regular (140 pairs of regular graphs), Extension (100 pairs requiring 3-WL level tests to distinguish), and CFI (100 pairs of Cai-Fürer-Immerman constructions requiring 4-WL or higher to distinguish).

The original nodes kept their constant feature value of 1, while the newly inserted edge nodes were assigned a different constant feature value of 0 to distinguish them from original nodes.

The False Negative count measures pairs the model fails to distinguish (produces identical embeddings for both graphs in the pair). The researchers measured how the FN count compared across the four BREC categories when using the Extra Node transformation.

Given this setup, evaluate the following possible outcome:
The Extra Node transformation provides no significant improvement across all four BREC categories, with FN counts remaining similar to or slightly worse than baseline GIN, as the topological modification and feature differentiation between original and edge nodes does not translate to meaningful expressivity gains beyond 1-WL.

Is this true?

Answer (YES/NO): NO